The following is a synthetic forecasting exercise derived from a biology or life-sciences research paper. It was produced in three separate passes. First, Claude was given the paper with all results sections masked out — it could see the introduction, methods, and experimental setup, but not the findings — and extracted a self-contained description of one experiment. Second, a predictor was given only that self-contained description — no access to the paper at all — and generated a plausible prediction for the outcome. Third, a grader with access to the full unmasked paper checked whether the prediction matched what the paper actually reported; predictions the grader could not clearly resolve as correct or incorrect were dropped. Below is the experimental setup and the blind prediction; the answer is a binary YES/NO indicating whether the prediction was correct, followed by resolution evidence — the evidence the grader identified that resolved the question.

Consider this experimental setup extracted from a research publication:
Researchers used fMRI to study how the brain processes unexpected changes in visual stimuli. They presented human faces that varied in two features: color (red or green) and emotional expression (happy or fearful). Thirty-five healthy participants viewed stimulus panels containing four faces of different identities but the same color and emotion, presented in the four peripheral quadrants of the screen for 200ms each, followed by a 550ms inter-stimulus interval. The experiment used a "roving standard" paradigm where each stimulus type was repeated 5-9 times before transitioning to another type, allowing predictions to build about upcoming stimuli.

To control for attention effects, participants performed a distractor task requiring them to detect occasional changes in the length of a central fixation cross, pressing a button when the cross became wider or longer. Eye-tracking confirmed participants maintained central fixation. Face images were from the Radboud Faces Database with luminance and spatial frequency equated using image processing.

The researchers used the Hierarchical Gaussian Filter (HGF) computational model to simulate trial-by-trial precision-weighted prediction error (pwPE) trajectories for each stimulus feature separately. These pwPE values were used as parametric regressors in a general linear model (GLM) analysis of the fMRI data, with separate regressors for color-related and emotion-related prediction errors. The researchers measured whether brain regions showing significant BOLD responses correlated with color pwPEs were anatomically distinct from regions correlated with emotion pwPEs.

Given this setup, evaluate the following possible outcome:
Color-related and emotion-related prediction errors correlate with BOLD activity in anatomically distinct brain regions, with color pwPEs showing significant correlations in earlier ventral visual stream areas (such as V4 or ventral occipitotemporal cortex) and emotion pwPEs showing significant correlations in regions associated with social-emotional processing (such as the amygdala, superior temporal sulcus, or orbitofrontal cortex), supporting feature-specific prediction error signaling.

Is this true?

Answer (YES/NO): NO